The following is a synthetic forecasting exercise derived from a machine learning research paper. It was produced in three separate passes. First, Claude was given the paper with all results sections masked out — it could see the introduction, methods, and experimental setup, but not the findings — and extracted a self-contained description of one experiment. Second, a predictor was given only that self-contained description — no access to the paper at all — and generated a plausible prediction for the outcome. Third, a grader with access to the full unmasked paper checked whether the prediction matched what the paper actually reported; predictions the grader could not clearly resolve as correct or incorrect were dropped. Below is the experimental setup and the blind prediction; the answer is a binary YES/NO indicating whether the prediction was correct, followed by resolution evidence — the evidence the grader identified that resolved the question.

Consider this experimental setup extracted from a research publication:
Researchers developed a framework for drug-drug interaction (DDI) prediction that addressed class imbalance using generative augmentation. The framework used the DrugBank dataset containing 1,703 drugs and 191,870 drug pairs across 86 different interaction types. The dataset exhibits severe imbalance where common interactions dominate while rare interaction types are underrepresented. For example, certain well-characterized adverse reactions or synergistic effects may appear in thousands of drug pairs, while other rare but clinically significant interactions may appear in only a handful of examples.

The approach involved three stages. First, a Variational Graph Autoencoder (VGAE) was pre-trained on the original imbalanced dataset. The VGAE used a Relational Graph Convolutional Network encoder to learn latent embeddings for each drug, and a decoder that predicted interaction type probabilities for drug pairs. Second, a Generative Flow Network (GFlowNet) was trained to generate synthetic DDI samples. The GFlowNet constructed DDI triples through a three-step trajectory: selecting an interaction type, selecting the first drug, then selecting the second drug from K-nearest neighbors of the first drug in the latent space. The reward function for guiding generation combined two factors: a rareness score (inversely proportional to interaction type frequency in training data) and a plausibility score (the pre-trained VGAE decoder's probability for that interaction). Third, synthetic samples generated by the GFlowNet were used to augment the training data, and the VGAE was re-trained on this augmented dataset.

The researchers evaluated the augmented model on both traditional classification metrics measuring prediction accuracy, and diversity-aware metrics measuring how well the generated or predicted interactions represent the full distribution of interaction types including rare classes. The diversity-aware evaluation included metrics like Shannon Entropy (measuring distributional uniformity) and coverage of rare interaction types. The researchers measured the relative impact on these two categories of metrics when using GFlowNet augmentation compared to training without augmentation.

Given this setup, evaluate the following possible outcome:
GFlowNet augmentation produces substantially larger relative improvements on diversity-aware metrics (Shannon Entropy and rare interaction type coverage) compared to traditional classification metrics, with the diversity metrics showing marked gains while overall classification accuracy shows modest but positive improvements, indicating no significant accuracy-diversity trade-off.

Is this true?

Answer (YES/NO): NO